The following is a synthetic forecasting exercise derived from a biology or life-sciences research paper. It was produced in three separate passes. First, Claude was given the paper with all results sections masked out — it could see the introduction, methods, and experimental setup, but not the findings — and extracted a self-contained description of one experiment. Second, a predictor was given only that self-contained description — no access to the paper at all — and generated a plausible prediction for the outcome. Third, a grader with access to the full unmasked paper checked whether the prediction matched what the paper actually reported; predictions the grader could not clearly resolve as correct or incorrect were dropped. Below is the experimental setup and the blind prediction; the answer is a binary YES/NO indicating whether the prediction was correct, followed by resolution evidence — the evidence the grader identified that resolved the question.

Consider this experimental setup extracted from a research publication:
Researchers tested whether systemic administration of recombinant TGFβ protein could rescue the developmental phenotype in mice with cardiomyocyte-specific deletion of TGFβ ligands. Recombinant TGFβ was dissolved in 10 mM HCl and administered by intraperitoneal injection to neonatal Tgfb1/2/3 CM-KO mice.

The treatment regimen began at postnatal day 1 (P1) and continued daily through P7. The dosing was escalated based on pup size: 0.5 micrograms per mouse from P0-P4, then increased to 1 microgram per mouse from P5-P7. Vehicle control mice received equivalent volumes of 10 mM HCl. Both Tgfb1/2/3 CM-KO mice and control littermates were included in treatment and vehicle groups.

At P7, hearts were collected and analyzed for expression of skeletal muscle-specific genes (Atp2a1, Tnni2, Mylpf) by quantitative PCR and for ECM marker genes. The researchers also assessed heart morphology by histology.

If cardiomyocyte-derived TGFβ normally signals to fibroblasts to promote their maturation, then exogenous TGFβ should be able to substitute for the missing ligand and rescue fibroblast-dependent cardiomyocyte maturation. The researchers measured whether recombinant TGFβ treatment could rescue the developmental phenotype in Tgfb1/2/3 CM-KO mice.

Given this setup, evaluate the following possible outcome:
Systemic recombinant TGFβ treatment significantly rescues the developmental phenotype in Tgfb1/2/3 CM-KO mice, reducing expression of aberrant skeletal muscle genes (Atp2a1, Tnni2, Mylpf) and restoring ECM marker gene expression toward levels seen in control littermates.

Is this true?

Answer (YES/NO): NO